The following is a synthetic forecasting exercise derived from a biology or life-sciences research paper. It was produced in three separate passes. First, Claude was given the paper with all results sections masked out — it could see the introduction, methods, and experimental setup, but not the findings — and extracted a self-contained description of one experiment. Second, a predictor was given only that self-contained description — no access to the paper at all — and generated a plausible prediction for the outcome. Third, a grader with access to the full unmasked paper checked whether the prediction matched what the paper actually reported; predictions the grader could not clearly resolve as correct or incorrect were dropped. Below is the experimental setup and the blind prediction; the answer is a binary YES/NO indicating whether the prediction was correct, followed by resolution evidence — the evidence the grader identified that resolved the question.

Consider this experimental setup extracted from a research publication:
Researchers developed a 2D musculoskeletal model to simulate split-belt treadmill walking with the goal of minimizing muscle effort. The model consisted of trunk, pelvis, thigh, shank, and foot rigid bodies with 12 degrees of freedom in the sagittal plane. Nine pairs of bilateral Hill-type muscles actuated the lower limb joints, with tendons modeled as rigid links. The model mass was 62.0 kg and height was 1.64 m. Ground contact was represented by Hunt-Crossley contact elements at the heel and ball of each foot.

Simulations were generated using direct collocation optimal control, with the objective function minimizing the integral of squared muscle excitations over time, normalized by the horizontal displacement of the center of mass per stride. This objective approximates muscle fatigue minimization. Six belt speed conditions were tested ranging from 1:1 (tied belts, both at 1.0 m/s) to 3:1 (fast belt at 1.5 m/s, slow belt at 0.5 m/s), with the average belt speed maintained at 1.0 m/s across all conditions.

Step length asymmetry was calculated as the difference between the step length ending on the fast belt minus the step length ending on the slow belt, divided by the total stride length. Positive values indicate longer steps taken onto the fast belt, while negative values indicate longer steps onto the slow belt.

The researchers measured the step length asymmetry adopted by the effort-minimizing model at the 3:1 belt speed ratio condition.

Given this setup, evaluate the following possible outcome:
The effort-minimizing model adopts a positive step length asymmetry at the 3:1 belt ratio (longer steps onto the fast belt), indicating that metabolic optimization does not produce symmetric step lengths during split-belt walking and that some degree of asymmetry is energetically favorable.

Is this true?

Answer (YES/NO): YES